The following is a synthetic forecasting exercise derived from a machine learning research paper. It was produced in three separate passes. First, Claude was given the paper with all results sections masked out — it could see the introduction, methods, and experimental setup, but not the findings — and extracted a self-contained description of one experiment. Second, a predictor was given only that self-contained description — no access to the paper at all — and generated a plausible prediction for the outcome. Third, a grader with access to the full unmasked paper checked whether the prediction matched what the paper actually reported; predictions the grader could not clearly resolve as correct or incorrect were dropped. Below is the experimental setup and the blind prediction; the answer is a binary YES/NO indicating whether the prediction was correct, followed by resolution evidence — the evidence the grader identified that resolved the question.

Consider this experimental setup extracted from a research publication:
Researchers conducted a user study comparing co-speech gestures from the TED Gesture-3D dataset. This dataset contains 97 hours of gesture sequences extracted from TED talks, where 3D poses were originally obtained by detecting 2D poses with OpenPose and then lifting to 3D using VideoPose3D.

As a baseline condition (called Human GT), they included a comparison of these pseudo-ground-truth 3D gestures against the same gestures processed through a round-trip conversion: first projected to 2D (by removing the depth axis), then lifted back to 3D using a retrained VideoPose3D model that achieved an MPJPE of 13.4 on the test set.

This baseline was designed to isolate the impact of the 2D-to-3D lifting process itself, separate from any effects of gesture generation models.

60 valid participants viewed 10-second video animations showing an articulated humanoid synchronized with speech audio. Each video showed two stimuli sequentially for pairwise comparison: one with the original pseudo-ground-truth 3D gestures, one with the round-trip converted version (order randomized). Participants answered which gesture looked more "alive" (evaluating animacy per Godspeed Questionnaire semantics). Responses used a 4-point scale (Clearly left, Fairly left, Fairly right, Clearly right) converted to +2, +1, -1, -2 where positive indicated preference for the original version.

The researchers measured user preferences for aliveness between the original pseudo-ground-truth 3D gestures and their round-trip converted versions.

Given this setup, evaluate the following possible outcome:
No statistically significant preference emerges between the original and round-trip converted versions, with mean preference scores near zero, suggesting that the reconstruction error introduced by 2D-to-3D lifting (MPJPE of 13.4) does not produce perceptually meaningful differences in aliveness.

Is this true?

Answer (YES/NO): NO